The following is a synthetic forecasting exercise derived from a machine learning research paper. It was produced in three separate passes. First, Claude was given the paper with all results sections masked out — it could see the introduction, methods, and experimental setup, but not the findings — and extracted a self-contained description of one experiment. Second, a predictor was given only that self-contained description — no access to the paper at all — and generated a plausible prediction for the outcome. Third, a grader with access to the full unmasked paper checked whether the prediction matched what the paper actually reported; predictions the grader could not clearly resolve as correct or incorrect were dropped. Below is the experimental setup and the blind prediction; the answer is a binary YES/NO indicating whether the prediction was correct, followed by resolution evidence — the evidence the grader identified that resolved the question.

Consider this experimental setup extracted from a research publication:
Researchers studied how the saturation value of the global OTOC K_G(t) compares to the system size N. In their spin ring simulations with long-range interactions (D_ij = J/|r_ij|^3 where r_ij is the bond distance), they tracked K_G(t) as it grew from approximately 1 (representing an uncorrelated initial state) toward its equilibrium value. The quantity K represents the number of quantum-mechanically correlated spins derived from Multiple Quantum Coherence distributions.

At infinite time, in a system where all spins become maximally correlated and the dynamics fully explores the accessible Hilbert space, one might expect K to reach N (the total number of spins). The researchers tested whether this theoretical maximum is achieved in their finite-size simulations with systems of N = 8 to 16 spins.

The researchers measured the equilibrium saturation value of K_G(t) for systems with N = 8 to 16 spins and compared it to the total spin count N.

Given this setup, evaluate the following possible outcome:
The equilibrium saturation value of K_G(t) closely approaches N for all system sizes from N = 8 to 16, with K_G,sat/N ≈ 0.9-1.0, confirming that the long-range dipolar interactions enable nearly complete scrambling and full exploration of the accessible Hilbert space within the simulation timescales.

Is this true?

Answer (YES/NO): YES